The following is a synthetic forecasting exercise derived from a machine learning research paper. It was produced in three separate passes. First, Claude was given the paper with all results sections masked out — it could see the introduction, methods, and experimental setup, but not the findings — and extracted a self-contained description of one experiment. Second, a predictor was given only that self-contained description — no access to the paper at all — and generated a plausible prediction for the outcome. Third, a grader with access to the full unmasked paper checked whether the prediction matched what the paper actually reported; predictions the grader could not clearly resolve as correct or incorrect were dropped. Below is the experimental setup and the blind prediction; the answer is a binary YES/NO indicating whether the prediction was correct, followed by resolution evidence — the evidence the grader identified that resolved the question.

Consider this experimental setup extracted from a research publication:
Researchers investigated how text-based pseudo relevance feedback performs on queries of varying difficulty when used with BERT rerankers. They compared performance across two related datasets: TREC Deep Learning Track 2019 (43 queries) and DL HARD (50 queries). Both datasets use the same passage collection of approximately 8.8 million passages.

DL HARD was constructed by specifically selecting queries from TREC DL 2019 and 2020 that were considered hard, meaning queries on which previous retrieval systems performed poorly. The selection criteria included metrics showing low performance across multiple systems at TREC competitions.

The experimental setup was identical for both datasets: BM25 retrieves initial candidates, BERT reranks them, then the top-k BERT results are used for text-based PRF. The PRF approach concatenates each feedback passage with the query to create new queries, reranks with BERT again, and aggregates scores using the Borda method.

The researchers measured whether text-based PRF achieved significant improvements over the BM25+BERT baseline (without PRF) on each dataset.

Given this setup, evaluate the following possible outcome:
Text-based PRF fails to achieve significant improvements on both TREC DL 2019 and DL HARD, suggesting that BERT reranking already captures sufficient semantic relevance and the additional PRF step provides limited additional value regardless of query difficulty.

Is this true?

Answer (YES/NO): NO